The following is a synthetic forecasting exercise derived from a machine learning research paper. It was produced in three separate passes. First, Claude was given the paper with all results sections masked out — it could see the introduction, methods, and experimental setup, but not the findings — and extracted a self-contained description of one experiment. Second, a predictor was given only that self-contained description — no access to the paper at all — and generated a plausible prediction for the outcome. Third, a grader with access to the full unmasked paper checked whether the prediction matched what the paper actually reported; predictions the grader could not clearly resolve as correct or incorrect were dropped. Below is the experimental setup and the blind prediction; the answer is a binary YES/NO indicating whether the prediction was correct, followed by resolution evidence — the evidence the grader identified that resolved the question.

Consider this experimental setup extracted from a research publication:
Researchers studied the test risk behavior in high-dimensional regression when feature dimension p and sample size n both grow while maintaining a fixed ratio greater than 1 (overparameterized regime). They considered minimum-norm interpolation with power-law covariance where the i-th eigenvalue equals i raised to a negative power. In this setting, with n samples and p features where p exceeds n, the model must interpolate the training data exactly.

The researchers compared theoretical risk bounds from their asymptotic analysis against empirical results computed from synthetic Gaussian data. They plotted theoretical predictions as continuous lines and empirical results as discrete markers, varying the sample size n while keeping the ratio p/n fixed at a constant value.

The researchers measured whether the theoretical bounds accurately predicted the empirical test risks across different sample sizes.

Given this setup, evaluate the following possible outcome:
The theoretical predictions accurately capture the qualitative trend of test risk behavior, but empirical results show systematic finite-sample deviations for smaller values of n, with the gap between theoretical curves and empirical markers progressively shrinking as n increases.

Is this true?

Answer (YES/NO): NO